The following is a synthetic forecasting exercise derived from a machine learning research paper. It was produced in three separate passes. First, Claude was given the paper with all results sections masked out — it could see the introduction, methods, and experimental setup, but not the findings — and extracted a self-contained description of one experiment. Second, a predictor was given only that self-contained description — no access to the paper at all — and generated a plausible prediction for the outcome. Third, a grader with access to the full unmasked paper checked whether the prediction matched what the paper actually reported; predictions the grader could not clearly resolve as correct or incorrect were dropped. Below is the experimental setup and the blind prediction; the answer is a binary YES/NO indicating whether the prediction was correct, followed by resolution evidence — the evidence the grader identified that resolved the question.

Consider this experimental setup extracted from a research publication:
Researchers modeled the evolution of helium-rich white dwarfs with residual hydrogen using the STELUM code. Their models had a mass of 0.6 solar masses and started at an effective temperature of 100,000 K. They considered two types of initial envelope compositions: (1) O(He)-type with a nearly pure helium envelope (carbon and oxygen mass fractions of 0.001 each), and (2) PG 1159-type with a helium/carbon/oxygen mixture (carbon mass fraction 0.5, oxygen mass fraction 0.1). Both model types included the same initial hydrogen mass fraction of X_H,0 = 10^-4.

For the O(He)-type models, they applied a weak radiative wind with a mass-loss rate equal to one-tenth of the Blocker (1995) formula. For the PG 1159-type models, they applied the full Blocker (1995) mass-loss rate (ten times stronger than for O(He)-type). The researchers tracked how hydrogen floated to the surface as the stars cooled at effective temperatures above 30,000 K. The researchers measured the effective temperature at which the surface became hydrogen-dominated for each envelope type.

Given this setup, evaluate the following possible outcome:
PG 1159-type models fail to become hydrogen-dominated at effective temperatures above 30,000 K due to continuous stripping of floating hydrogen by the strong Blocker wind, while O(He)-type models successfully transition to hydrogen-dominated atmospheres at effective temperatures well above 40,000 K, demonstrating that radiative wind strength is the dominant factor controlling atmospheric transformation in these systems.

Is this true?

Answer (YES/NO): NO